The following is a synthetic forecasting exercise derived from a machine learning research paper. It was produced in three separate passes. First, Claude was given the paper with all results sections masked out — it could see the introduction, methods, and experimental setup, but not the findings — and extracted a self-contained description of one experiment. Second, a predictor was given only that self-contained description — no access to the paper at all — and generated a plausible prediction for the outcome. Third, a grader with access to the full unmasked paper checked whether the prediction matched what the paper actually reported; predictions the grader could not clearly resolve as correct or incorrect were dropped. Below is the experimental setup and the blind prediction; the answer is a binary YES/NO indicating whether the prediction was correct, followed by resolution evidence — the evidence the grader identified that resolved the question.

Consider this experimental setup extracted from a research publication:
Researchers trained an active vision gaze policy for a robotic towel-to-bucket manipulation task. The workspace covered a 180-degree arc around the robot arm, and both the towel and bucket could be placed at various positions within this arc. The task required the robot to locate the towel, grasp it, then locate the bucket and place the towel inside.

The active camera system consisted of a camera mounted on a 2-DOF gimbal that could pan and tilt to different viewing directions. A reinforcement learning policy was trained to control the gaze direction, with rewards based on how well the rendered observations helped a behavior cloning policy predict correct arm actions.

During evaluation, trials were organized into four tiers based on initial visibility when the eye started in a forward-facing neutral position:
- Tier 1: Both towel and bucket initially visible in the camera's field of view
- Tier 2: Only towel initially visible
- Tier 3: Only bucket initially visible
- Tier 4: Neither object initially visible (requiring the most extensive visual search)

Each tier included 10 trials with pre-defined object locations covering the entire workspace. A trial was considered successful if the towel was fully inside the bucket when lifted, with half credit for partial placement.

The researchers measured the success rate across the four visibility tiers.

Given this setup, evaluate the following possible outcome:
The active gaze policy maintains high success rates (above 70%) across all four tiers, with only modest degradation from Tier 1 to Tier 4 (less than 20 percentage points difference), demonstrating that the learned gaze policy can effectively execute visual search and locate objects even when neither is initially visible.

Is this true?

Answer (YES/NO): NO